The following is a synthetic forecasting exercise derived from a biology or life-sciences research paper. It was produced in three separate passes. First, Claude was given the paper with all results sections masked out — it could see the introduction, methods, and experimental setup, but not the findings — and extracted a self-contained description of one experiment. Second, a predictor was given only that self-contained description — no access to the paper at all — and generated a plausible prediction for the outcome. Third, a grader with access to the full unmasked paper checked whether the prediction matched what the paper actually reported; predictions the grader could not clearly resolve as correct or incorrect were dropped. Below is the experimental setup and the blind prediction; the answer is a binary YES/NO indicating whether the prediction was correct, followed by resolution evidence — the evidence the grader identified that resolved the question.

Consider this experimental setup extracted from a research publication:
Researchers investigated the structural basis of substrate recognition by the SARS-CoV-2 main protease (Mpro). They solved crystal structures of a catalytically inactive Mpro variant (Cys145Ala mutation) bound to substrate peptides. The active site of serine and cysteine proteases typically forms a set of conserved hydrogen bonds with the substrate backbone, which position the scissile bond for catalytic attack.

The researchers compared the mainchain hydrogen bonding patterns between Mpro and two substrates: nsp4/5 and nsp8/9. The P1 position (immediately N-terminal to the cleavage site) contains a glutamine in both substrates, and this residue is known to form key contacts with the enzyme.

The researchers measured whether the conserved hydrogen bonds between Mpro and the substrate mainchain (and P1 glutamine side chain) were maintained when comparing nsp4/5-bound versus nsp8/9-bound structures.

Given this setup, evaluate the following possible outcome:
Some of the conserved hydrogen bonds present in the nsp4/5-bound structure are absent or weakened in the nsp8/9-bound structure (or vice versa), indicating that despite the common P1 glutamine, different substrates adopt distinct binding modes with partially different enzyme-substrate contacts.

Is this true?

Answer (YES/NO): NO